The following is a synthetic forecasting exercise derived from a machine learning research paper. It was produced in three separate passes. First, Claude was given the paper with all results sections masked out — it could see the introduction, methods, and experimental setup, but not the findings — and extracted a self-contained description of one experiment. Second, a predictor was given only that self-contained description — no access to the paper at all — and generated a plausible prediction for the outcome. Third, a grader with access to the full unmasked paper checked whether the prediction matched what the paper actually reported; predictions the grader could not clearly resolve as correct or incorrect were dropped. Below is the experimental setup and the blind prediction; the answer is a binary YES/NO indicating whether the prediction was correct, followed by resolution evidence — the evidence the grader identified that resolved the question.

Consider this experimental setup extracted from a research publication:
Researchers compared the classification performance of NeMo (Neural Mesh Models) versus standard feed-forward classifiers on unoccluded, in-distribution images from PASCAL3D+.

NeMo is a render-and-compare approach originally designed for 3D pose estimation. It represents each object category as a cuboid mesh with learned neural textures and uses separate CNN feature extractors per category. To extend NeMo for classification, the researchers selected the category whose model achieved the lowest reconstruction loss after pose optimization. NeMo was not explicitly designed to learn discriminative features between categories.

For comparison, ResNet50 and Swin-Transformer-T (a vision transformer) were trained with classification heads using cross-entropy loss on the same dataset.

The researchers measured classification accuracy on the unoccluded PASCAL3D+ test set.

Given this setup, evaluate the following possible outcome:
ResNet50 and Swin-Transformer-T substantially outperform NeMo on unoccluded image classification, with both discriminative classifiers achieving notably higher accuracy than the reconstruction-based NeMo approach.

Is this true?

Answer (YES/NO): YES